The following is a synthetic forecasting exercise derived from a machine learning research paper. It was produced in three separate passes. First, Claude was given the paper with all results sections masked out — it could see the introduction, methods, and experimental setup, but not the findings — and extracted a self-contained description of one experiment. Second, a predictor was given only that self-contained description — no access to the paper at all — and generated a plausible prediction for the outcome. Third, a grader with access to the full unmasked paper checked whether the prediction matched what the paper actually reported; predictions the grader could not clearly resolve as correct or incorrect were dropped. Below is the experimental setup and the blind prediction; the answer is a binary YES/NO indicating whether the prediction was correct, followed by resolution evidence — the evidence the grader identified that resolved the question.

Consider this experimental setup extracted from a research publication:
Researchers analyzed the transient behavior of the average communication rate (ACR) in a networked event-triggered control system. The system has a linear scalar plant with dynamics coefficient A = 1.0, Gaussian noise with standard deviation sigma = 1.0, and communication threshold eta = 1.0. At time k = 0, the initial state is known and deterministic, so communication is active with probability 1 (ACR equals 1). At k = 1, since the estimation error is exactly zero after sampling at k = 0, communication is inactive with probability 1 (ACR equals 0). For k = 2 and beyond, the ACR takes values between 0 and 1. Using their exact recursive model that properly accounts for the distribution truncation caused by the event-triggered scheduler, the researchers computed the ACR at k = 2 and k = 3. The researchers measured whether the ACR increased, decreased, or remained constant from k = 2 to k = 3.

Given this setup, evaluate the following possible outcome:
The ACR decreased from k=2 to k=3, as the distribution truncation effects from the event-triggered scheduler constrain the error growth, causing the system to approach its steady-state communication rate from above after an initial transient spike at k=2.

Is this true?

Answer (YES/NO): YES